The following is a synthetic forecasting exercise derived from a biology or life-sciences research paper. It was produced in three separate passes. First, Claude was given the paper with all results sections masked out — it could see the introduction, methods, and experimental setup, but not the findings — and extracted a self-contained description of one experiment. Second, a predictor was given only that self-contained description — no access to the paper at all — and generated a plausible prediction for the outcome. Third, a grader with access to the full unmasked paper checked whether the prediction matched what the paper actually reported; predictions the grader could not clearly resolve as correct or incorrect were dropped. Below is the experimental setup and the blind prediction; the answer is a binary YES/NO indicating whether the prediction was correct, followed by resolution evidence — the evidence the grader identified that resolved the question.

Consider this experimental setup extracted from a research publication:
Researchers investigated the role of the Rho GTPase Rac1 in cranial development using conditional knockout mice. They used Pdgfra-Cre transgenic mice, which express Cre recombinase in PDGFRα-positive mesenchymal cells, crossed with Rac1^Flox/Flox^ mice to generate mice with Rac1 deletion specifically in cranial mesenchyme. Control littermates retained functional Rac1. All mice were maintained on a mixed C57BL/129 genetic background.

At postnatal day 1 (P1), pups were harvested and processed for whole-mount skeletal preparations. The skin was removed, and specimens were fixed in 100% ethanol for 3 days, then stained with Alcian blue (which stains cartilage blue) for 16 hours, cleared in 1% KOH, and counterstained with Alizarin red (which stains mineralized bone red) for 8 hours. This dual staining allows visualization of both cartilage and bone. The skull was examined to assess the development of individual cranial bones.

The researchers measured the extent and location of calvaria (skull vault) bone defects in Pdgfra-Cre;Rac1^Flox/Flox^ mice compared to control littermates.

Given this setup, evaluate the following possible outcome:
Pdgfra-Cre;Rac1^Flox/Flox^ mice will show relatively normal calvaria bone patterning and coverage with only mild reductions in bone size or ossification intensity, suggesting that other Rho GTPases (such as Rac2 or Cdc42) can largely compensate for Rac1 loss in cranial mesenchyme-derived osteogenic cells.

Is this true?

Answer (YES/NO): NO